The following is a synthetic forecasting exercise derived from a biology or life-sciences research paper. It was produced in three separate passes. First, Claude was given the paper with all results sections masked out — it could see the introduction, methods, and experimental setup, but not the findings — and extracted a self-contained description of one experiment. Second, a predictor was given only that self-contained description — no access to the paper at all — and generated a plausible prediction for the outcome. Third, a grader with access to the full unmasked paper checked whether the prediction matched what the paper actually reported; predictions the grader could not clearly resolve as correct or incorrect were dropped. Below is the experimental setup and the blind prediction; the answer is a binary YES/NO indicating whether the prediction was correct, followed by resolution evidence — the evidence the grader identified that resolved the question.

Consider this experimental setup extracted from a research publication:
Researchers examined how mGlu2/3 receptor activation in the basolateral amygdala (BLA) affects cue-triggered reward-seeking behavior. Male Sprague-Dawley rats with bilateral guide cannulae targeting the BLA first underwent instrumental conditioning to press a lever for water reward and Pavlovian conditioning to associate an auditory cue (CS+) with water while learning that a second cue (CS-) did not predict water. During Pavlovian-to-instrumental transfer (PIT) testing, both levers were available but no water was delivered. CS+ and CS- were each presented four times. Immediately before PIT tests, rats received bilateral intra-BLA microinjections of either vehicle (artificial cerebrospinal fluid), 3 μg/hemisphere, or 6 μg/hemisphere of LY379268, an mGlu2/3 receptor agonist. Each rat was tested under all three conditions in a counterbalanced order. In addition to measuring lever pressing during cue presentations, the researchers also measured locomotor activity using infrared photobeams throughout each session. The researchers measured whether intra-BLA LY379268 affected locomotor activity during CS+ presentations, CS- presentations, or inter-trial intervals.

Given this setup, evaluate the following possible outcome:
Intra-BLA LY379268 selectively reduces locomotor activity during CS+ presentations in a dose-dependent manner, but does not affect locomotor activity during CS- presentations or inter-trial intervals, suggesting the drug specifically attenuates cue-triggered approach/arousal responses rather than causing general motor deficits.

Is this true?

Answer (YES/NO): NO